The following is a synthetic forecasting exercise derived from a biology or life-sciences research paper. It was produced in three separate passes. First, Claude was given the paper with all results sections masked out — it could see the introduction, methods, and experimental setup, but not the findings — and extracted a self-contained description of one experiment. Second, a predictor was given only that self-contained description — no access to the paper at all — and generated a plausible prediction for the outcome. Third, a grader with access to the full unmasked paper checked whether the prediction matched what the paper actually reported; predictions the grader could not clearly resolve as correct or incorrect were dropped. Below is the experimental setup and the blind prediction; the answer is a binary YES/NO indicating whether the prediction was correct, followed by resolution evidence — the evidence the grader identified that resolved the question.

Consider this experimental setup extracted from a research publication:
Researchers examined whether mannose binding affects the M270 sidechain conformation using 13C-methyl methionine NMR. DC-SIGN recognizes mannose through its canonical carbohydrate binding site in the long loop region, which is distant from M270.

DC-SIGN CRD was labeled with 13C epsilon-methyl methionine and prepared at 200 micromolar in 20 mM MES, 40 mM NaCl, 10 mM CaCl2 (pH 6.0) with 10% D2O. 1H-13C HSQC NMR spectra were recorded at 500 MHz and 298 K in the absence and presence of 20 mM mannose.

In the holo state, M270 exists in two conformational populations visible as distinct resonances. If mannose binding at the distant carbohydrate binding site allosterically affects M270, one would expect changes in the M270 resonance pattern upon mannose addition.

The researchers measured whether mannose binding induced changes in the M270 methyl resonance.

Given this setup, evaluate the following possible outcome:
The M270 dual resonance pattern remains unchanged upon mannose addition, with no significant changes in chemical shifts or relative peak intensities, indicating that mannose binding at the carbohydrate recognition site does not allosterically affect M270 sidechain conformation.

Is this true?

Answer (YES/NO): YES